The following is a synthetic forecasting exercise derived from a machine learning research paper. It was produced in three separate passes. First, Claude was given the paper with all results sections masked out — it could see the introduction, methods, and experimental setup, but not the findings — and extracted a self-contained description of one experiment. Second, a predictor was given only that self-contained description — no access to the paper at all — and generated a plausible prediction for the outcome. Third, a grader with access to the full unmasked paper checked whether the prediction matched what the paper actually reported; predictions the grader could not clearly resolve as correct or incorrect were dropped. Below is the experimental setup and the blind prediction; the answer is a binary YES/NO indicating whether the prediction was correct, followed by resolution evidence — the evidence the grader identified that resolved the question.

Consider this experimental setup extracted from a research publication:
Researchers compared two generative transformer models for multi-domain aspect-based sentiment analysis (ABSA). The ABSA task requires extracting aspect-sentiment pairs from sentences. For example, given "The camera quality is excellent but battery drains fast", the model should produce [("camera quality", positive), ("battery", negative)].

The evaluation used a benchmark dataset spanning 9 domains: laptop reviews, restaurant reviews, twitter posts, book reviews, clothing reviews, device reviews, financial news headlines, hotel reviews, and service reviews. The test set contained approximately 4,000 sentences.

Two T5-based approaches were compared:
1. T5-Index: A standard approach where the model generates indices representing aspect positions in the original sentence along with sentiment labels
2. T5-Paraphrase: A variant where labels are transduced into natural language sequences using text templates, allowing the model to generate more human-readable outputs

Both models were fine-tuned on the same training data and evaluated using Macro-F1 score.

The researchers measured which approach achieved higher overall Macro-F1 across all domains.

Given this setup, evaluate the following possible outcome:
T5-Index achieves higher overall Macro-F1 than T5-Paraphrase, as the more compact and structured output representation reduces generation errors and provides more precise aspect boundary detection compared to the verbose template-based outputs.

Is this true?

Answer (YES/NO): NO